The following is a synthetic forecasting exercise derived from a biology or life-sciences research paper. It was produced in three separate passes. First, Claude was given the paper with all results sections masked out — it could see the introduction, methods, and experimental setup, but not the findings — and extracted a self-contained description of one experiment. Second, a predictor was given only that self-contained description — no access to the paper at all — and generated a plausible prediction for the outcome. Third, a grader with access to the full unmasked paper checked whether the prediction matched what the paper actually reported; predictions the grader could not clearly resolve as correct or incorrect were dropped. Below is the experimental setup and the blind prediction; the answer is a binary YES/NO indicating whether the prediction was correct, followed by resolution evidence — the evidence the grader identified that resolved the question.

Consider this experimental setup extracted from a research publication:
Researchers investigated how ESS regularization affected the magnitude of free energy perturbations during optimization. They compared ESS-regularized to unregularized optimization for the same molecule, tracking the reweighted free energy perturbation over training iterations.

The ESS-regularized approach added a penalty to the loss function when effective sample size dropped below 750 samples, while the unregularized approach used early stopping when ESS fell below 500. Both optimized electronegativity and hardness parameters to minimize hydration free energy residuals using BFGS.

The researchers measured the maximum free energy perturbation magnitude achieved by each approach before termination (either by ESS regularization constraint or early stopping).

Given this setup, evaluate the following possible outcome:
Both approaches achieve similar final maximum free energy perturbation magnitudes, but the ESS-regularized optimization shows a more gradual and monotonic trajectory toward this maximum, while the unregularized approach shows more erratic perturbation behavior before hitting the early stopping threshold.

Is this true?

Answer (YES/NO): NO